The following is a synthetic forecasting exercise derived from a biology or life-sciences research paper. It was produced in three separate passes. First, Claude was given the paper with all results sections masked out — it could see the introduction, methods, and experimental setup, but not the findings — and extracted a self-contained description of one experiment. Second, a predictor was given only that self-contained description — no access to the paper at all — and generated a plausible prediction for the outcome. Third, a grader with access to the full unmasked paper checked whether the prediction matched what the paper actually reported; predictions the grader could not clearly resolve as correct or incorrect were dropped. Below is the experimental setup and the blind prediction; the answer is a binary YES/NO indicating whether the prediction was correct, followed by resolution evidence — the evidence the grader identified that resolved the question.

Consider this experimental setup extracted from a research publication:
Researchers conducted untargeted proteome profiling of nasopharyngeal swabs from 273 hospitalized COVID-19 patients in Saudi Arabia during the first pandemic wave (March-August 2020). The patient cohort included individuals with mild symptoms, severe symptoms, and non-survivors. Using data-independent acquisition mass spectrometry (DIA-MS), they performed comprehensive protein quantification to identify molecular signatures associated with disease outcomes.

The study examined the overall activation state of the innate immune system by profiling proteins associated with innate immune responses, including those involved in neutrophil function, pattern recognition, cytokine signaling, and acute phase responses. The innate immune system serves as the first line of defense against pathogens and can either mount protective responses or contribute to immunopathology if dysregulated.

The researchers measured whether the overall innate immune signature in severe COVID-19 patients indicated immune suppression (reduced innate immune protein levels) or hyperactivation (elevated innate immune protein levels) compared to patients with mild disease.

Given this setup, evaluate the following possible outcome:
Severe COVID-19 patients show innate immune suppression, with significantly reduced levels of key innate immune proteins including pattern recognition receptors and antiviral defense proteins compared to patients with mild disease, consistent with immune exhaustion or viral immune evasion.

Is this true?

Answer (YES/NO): NO